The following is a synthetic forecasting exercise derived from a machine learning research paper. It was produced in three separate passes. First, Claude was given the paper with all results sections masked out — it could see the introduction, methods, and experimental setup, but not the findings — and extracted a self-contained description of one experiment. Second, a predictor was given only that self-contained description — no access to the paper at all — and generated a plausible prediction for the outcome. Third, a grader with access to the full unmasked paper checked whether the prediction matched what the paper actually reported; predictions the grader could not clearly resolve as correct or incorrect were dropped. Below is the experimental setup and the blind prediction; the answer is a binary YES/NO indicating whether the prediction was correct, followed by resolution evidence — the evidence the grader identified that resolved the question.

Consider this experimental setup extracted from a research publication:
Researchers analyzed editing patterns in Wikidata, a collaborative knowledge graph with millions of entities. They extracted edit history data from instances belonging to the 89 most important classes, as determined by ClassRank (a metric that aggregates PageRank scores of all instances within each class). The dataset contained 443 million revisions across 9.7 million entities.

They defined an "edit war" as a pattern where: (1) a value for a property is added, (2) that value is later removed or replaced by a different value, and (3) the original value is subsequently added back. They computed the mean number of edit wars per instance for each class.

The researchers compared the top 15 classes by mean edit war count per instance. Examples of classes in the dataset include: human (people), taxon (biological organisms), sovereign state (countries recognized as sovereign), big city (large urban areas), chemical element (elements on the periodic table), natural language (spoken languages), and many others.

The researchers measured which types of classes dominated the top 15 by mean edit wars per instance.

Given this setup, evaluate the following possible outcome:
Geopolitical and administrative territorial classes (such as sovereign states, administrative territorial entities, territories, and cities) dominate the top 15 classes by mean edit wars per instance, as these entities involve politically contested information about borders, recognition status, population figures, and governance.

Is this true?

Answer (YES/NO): YES